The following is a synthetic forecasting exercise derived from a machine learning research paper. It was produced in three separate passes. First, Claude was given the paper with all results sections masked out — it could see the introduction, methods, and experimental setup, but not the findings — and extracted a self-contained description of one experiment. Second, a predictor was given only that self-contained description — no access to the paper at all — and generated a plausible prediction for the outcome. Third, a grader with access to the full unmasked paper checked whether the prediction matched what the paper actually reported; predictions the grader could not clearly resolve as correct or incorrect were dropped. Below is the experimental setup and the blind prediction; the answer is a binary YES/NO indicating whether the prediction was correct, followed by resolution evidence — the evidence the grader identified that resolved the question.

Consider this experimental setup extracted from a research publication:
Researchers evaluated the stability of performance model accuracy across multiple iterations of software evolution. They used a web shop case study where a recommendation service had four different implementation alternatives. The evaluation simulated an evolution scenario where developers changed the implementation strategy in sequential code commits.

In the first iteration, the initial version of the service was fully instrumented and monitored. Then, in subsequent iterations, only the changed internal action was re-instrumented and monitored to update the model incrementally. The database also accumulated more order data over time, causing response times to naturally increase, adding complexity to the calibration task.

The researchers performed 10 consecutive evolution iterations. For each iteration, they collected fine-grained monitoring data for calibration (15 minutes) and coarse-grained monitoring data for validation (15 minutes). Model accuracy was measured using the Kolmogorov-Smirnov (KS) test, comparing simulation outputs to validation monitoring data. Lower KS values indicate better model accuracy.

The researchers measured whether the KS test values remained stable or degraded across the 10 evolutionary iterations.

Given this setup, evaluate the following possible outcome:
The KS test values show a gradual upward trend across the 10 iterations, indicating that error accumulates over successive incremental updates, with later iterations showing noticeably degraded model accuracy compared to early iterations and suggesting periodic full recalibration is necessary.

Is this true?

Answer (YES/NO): NO